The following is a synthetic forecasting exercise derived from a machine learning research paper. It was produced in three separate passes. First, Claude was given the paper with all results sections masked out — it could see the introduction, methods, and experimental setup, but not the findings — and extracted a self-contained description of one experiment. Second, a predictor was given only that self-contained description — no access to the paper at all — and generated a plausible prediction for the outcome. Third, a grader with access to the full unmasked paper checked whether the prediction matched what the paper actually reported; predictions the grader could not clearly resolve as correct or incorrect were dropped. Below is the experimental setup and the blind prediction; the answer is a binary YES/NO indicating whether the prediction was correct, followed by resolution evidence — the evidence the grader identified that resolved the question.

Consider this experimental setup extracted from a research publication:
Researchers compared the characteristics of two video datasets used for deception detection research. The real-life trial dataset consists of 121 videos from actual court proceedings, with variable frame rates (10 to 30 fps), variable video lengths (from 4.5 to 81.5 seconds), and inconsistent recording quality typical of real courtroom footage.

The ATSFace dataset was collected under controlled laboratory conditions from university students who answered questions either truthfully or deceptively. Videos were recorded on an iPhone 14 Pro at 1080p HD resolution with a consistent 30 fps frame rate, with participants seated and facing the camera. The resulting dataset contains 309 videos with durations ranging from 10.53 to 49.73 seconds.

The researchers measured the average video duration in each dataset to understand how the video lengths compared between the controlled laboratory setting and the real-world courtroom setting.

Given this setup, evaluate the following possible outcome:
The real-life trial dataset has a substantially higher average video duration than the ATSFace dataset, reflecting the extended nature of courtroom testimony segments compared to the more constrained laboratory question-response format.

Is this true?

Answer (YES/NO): NO